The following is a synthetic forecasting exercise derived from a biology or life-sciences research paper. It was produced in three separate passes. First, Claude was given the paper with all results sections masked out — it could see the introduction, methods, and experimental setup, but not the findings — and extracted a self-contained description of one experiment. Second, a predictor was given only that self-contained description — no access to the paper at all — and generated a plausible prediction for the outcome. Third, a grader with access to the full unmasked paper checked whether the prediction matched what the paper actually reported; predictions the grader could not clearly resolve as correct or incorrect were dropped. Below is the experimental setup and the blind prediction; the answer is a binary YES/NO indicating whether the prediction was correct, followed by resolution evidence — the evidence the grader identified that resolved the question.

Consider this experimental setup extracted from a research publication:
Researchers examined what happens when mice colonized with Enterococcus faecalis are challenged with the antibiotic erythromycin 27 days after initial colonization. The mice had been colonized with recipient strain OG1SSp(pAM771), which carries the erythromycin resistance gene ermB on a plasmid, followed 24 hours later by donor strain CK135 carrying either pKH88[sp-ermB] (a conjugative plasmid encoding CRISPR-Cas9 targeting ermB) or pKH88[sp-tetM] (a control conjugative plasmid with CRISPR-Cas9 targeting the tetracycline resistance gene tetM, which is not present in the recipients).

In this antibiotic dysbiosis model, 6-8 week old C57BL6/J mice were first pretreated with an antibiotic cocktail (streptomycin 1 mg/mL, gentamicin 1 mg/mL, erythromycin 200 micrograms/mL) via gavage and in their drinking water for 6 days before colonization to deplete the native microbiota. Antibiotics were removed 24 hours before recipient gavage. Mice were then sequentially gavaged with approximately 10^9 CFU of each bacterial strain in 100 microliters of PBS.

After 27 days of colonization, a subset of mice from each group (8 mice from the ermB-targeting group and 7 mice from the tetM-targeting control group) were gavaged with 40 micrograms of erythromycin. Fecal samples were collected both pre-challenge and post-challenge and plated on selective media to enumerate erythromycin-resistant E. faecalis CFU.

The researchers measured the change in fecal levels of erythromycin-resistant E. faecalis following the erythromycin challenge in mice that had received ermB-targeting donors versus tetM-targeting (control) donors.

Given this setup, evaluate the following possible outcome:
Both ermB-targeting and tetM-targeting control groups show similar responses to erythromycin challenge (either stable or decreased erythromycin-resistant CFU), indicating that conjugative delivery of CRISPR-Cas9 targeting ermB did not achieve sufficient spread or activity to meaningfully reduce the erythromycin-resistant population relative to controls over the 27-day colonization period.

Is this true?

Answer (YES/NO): NO